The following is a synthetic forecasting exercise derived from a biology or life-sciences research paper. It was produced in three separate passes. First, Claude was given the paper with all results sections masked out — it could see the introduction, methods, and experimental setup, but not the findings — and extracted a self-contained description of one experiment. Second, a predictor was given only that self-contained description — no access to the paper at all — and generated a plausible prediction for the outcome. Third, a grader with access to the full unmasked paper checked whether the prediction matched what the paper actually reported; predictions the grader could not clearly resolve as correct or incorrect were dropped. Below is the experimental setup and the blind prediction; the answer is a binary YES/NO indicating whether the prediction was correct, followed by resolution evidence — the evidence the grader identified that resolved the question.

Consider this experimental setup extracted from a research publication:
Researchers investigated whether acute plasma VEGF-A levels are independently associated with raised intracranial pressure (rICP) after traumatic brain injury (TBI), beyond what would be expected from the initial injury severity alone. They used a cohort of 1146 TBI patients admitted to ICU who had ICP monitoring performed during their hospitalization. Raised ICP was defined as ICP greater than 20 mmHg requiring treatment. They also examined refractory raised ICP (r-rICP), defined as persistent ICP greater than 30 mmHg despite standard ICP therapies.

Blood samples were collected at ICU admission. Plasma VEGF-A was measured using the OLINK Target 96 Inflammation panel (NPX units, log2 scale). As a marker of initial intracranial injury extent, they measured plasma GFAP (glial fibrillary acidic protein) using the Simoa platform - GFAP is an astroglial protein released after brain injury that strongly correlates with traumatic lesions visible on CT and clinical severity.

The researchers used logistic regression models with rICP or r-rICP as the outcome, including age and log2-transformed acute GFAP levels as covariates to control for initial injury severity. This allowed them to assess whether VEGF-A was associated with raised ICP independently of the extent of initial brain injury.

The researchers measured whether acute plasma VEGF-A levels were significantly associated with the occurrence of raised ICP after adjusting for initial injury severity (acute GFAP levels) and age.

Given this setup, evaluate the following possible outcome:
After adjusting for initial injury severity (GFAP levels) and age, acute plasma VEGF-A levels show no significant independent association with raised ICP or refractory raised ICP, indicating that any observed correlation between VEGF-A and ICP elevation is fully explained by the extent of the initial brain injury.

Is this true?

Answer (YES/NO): NO